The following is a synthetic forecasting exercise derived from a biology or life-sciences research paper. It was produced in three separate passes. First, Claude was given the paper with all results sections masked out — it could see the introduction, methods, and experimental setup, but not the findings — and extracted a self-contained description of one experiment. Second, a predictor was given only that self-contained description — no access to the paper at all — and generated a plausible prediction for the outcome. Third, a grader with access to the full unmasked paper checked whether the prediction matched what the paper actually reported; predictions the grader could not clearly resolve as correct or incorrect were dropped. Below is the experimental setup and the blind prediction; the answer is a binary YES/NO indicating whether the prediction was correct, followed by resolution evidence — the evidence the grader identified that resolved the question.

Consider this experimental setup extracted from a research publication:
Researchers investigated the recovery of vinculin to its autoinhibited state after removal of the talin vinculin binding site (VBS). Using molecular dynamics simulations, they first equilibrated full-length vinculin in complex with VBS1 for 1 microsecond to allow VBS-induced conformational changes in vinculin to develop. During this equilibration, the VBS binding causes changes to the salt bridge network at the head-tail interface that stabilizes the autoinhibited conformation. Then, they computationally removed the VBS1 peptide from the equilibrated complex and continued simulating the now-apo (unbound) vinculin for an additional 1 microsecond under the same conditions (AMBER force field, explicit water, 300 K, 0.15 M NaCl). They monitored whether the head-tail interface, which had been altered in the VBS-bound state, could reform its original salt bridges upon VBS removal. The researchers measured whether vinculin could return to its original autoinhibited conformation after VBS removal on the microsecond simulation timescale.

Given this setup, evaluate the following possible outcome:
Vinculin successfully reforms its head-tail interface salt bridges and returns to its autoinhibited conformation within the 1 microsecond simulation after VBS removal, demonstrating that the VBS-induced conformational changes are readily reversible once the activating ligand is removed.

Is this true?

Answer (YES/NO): YES